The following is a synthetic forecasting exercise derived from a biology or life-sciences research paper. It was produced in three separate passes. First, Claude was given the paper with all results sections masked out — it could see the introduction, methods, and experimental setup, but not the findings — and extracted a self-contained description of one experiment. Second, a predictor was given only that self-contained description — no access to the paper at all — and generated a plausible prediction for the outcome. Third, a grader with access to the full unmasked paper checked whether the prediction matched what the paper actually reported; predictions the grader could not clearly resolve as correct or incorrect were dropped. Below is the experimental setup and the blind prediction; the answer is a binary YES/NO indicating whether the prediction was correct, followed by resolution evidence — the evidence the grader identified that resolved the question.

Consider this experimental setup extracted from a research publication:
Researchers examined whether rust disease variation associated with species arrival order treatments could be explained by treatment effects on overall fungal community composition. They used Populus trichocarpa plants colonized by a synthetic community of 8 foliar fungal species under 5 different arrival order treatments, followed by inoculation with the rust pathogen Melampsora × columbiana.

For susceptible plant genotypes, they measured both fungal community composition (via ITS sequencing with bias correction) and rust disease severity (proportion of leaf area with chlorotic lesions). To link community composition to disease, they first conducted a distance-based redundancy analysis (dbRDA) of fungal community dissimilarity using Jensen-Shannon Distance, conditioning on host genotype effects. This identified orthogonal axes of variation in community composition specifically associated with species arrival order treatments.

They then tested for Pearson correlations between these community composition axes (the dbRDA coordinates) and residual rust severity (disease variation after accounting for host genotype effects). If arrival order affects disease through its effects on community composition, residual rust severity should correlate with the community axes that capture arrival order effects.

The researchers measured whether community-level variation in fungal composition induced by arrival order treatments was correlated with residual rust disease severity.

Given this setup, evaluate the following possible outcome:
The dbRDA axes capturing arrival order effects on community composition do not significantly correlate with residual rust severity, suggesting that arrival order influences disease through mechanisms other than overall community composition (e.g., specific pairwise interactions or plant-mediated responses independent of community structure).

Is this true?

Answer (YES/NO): YES